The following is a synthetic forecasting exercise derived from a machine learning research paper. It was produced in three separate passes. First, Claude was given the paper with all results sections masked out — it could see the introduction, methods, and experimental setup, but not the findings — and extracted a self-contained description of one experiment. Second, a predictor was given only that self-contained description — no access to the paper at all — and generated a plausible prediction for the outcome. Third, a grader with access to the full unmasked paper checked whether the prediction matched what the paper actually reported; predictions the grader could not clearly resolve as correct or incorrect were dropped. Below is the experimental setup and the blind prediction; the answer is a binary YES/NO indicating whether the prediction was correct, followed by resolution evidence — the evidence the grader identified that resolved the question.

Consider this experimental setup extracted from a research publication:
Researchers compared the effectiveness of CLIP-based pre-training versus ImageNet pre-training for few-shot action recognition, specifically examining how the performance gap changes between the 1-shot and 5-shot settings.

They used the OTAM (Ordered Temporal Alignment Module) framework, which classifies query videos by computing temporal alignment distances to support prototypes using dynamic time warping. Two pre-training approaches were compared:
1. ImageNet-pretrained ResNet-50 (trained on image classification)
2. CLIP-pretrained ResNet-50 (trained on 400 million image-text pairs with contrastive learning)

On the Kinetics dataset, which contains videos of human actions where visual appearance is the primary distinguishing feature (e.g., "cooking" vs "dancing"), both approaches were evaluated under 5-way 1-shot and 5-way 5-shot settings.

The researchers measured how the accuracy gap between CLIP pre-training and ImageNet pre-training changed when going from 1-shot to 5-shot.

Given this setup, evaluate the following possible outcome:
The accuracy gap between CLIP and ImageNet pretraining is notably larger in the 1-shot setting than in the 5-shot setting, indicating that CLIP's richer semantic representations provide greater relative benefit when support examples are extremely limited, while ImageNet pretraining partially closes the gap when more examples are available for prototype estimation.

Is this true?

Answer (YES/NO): NO